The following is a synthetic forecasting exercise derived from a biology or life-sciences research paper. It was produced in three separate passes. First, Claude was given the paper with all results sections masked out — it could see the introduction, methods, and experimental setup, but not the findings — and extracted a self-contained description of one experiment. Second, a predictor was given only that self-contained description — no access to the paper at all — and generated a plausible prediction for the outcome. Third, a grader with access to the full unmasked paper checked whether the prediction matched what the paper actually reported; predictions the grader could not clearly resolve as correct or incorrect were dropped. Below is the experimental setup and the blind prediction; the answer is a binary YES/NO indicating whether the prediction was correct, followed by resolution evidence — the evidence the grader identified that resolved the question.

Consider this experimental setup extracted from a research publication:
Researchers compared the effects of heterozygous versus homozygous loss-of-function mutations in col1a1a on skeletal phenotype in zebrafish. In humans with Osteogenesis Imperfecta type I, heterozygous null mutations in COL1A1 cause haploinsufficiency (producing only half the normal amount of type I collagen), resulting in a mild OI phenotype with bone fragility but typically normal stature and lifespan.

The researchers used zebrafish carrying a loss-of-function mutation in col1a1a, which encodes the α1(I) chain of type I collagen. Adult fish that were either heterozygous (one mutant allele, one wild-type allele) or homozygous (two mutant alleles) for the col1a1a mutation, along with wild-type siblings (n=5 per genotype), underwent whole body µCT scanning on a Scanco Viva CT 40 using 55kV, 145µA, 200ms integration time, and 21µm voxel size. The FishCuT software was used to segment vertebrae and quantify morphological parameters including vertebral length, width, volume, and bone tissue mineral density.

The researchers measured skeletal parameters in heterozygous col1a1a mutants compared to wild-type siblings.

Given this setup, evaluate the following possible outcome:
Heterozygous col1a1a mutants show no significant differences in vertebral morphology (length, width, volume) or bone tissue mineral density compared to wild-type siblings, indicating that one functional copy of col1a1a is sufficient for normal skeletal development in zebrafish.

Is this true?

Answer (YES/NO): YES